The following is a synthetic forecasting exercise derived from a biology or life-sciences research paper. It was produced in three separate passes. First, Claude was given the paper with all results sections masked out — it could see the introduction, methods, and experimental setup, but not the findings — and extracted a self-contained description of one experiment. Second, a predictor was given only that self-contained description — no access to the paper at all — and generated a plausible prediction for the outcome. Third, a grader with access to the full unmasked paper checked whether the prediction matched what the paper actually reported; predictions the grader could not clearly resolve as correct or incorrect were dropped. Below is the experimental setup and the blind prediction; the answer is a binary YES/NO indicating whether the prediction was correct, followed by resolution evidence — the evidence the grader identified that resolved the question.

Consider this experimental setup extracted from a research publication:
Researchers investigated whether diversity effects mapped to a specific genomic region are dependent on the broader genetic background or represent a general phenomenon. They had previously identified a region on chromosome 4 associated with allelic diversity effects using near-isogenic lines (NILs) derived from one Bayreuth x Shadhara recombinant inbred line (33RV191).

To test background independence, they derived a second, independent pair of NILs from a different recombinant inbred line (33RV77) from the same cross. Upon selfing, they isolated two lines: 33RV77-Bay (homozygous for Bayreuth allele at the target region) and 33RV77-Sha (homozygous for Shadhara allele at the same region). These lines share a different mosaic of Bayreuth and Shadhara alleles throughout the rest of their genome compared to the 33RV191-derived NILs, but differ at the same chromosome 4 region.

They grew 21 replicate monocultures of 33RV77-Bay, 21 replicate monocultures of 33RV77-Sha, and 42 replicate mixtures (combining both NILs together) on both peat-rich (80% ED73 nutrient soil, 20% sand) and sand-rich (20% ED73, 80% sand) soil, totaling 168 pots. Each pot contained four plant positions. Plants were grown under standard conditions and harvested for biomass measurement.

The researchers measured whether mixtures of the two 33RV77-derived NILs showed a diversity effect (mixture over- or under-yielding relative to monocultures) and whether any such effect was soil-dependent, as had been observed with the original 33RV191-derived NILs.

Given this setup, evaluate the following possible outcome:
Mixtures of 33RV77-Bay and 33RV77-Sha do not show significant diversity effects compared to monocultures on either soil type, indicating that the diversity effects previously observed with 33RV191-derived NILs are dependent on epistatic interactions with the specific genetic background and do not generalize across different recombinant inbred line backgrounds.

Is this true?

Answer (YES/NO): NO